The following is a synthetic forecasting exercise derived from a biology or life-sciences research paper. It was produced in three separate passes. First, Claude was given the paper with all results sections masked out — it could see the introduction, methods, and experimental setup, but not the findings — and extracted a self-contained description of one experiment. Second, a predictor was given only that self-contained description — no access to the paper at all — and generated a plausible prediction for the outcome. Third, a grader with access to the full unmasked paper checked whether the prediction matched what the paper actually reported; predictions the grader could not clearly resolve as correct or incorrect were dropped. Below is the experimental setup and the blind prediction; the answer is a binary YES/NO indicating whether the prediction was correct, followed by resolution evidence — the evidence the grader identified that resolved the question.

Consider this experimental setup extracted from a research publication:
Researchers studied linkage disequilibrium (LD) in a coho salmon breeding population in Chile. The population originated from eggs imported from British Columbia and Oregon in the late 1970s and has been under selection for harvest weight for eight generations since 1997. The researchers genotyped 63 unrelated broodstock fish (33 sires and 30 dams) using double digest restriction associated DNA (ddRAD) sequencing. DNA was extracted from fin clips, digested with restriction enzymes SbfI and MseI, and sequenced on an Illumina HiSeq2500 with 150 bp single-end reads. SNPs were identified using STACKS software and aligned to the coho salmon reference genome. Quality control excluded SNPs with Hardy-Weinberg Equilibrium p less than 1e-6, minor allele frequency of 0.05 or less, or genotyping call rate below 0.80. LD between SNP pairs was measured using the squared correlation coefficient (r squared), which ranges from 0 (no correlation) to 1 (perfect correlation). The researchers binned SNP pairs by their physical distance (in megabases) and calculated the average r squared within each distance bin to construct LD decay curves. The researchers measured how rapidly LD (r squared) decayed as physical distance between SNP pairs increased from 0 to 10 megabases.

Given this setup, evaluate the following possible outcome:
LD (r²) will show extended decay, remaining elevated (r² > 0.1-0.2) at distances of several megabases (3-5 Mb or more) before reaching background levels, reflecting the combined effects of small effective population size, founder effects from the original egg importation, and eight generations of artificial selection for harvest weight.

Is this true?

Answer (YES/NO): NO